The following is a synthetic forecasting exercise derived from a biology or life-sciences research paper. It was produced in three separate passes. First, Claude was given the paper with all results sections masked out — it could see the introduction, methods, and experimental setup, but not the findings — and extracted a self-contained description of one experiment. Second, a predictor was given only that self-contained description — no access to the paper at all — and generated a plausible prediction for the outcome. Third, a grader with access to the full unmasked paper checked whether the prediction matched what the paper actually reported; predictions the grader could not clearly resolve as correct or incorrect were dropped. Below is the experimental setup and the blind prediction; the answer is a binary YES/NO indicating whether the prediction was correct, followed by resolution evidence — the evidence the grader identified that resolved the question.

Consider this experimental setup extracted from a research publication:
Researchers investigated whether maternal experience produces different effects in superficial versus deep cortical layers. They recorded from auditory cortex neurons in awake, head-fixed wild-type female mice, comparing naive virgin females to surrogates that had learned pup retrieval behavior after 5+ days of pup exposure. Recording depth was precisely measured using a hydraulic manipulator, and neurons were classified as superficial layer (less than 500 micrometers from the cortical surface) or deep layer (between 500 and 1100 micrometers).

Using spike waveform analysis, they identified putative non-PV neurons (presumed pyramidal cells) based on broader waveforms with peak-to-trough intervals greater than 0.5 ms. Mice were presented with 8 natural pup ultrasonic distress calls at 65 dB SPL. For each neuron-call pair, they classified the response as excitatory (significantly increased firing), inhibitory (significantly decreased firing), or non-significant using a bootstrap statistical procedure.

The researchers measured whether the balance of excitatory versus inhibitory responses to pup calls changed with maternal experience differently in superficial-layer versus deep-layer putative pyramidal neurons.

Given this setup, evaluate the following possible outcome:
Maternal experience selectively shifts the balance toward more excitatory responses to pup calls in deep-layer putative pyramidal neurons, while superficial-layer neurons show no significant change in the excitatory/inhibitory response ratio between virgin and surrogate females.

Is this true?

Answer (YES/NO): NO